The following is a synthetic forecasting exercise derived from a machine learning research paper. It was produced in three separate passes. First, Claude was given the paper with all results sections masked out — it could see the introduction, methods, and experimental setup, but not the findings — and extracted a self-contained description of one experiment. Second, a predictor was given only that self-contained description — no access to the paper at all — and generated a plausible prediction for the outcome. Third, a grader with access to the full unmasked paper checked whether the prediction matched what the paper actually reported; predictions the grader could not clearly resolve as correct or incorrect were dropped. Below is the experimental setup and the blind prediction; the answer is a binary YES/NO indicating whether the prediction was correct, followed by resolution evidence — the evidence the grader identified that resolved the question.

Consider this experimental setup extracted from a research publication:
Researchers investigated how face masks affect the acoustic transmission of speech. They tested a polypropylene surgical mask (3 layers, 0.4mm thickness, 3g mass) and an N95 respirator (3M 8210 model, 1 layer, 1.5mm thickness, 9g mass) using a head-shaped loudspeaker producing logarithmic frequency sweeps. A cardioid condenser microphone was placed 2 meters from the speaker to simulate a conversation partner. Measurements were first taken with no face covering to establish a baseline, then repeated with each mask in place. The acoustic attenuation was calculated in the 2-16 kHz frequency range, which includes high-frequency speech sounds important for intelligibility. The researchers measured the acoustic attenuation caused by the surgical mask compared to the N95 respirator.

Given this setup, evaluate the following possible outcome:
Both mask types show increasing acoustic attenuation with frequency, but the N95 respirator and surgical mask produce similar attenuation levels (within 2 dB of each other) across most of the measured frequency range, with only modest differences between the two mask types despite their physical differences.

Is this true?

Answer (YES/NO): NO